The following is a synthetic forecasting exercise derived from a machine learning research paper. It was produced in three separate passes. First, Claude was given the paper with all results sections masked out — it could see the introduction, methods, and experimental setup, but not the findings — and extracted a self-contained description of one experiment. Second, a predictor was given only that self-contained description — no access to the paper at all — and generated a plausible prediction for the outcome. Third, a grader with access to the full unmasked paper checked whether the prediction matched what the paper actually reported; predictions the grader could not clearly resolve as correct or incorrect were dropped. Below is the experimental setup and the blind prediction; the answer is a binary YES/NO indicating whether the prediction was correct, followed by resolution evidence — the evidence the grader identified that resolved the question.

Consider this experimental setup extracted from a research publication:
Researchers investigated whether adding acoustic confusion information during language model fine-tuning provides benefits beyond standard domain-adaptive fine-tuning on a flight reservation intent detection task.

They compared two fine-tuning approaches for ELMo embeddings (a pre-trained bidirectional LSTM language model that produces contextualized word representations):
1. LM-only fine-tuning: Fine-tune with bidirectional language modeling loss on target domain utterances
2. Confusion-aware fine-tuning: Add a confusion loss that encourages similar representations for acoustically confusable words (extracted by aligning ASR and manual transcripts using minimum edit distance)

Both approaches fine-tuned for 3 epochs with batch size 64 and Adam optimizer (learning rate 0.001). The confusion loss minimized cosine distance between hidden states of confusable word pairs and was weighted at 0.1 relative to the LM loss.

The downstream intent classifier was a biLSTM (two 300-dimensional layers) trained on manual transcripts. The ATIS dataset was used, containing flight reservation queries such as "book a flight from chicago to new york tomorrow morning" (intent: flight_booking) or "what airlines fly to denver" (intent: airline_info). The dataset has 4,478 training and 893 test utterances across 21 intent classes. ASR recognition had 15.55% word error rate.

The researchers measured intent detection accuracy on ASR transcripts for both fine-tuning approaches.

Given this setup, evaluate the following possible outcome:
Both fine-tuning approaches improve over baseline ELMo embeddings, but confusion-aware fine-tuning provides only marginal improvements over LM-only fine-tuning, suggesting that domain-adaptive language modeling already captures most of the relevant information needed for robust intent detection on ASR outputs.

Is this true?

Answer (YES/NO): NO